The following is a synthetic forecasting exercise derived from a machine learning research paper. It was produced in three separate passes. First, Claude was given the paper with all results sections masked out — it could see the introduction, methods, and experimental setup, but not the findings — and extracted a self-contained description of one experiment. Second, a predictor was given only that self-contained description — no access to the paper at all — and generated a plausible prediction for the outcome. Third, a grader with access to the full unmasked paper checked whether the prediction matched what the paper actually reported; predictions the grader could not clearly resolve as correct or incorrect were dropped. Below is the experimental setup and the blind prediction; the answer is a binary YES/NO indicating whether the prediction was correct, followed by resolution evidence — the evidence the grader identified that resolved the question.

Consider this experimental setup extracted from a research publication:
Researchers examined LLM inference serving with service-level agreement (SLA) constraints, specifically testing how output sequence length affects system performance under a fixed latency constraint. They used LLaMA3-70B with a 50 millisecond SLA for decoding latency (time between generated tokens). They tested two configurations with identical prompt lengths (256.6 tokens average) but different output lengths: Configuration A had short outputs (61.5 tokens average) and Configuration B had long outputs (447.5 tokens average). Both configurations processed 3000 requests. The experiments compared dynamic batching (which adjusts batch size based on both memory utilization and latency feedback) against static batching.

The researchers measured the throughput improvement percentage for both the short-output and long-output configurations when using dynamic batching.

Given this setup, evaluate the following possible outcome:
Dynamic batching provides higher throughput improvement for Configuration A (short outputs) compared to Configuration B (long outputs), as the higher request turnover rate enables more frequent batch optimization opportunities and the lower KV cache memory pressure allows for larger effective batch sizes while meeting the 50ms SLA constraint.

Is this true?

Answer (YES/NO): NO